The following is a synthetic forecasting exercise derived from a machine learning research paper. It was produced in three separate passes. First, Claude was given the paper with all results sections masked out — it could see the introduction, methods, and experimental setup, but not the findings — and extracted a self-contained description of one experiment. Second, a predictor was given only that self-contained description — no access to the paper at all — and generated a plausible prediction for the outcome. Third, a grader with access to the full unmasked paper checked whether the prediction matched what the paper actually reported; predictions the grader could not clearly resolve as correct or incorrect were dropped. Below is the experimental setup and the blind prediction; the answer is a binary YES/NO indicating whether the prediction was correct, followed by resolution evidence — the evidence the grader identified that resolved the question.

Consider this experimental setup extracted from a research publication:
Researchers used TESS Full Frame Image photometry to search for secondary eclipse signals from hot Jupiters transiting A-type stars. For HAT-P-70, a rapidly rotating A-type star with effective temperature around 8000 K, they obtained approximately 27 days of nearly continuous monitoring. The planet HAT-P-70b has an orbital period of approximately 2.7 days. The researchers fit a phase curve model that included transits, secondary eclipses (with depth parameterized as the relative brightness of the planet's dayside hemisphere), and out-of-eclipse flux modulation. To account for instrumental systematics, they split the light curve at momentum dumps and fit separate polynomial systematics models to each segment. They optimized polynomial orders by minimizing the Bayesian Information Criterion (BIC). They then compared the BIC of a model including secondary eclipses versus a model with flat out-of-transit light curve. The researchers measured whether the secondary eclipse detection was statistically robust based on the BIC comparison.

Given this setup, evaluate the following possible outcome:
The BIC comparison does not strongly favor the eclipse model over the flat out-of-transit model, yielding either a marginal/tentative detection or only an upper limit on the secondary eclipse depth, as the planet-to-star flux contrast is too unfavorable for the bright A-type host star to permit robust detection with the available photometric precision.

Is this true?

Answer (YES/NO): YES